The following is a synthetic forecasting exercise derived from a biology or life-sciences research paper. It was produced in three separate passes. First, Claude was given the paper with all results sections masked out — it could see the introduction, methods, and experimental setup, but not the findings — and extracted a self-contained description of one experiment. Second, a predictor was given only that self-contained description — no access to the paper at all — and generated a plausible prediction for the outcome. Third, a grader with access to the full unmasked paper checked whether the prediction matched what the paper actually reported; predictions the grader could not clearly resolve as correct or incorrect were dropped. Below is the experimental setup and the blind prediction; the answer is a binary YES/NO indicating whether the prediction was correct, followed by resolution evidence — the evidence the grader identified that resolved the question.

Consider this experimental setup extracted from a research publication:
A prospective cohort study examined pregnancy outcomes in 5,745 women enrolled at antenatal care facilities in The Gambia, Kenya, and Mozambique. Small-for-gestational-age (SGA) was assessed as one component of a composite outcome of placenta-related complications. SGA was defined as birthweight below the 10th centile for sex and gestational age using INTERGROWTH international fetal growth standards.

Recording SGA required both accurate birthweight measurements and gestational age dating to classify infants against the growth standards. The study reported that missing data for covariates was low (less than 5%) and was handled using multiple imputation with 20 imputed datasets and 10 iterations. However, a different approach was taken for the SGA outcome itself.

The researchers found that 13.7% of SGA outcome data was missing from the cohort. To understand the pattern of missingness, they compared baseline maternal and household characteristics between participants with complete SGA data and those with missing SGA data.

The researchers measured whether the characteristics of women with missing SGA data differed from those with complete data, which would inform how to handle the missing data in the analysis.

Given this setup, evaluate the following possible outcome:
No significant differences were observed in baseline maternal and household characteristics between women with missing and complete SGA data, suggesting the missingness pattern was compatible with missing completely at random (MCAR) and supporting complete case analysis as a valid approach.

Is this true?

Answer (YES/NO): NO